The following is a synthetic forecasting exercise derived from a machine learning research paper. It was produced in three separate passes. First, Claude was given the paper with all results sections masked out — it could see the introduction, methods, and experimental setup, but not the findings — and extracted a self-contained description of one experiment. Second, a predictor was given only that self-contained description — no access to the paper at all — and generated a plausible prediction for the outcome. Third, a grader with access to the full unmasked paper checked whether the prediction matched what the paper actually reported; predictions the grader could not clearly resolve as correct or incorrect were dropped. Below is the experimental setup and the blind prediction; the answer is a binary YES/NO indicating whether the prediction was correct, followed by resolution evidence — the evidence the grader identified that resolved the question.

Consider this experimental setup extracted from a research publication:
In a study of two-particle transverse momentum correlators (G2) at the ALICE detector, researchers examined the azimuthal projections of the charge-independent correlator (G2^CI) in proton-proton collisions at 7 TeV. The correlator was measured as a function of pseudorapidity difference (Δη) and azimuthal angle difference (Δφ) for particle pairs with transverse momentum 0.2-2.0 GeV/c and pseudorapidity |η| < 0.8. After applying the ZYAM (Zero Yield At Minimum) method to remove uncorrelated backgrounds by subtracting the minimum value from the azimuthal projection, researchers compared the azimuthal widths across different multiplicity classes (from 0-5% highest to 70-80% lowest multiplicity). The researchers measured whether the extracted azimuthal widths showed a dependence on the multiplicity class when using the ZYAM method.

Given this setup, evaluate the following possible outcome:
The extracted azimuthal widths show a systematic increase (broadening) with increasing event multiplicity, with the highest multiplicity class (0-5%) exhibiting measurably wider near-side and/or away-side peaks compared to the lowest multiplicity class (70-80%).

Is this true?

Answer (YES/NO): NO